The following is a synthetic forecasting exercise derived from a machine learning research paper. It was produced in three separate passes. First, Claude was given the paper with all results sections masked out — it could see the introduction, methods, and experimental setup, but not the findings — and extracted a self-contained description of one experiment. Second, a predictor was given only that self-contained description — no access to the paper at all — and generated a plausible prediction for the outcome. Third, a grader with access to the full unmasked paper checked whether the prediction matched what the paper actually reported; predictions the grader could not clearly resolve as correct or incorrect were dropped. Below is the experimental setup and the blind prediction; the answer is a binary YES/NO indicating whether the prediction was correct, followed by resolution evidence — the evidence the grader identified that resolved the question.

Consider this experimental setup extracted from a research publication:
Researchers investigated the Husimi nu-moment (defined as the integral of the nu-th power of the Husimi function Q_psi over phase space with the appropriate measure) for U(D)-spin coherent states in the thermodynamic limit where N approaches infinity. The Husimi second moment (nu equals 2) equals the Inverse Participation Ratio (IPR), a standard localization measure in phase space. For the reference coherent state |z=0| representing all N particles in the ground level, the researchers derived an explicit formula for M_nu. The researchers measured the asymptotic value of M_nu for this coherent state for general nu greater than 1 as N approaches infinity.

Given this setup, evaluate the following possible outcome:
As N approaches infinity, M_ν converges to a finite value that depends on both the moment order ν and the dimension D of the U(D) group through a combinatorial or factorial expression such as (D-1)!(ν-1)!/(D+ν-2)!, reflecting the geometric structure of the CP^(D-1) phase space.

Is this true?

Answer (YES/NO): NO